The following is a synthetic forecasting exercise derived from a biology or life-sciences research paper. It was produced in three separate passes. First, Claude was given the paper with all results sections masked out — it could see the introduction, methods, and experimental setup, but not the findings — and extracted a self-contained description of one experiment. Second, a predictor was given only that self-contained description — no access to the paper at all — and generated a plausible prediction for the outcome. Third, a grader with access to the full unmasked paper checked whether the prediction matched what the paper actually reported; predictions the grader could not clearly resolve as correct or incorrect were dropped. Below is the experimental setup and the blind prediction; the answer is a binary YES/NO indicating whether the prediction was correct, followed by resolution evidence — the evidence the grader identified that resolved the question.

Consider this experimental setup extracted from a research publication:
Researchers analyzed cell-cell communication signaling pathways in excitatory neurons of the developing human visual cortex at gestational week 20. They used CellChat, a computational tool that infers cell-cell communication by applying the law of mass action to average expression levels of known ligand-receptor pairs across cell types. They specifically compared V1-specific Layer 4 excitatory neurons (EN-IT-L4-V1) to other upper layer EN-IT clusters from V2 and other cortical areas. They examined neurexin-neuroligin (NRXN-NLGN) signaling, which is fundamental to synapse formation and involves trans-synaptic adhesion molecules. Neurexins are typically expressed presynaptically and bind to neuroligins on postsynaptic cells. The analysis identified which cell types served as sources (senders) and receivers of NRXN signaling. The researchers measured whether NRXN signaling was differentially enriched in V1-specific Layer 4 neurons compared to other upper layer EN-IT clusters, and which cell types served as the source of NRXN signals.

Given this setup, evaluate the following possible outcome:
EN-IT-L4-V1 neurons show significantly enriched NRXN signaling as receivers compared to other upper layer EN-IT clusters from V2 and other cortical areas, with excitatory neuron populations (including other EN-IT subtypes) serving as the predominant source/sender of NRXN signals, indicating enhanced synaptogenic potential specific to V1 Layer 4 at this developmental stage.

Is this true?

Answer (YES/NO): NO